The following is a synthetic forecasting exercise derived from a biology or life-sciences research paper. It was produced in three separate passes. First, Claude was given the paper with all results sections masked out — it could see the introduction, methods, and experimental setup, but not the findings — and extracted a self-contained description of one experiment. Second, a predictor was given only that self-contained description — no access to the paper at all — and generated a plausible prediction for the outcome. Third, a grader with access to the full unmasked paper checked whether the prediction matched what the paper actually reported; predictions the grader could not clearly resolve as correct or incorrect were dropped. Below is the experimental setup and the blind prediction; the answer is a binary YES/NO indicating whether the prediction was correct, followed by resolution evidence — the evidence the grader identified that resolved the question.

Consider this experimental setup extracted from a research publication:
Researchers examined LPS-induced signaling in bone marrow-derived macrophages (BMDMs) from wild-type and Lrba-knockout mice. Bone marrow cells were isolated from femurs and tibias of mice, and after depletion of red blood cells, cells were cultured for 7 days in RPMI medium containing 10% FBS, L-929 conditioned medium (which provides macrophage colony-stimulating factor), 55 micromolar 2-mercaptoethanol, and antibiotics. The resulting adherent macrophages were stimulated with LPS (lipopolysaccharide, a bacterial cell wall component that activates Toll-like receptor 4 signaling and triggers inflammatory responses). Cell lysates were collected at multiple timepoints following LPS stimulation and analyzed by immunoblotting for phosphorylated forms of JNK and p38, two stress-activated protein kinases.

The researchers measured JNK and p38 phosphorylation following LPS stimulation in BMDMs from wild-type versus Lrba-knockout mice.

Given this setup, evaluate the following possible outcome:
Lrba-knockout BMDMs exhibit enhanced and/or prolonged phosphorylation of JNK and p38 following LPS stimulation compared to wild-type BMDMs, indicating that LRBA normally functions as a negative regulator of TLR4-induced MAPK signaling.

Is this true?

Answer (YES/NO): NO